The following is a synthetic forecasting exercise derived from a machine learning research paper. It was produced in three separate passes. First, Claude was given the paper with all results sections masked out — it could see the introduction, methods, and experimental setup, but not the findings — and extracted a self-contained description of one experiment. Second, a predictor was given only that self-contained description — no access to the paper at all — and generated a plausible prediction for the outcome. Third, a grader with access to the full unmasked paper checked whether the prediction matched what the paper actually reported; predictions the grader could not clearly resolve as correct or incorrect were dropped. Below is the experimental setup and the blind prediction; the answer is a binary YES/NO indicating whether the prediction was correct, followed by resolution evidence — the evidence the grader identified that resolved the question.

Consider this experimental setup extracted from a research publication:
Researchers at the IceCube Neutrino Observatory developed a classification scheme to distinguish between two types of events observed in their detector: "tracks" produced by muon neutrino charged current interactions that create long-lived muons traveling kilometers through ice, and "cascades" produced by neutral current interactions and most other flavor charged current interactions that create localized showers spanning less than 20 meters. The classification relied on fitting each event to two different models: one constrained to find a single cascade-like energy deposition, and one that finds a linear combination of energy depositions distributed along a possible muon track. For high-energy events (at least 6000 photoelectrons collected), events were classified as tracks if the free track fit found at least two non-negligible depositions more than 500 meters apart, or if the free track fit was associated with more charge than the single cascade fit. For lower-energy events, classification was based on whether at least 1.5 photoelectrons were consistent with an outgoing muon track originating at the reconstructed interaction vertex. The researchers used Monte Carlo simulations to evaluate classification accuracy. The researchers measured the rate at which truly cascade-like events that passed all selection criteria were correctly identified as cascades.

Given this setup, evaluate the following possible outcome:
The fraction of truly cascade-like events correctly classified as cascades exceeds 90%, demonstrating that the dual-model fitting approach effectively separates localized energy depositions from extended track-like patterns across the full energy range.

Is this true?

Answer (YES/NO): YES